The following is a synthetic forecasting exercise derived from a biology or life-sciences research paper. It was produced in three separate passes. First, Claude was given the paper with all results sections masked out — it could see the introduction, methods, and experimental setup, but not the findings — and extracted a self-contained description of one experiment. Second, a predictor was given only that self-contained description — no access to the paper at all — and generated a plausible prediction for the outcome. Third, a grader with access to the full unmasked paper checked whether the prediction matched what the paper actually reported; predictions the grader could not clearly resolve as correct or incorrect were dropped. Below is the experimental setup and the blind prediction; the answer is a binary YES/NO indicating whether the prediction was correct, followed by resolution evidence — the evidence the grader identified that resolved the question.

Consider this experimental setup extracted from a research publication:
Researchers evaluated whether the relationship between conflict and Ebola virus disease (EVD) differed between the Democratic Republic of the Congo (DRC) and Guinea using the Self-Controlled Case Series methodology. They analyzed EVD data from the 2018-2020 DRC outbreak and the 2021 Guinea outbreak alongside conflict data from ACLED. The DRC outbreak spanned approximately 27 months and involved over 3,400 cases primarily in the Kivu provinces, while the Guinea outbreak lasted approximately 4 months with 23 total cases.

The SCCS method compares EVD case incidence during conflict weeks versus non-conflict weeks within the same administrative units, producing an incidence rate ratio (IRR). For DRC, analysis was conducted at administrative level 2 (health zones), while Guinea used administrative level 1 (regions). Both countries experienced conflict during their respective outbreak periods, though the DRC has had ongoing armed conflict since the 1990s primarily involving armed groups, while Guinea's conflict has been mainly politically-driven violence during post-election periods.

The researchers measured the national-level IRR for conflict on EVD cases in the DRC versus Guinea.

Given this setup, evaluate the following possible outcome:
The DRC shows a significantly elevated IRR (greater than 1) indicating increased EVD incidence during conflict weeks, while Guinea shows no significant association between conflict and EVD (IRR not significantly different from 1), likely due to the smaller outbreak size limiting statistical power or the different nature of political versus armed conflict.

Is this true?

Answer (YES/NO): NO